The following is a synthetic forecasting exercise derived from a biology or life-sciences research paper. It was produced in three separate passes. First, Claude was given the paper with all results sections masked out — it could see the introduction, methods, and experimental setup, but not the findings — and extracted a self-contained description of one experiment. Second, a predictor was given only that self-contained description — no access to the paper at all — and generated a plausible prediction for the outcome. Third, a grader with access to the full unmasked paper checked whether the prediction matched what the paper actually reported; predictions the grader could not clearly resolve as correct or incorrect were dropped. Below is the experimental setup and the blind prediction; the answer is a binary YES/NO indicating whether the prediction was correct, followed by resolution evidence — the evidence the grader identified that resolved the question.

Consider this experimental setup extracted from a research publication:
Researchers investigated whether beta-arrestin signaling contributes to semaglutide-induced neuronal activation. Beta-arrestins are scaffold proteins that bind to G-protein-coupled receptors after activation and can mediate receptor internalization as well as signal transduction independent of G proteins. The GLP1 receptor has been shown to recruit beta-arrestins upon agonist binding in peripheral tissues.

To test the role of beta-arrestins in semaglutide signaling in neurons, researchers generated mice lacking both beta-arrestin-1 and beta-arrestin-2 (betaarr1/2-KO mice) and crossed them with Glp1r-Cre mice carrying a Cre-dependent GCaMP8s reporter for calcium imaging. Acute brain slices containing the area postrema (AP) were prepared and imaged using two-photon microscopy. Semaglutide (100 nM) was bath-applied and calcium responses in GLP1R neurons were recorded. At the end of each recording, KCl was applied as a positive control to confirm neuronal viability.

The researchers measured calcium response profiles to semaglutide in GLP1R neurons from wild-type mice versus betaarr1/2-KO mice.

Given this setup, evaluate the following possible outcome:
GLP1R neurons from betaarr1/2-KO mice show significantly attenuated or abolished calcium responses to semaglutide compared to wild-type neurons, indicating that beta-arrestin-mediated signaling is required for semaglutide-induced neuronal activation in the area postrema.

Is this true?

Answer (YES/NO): NO